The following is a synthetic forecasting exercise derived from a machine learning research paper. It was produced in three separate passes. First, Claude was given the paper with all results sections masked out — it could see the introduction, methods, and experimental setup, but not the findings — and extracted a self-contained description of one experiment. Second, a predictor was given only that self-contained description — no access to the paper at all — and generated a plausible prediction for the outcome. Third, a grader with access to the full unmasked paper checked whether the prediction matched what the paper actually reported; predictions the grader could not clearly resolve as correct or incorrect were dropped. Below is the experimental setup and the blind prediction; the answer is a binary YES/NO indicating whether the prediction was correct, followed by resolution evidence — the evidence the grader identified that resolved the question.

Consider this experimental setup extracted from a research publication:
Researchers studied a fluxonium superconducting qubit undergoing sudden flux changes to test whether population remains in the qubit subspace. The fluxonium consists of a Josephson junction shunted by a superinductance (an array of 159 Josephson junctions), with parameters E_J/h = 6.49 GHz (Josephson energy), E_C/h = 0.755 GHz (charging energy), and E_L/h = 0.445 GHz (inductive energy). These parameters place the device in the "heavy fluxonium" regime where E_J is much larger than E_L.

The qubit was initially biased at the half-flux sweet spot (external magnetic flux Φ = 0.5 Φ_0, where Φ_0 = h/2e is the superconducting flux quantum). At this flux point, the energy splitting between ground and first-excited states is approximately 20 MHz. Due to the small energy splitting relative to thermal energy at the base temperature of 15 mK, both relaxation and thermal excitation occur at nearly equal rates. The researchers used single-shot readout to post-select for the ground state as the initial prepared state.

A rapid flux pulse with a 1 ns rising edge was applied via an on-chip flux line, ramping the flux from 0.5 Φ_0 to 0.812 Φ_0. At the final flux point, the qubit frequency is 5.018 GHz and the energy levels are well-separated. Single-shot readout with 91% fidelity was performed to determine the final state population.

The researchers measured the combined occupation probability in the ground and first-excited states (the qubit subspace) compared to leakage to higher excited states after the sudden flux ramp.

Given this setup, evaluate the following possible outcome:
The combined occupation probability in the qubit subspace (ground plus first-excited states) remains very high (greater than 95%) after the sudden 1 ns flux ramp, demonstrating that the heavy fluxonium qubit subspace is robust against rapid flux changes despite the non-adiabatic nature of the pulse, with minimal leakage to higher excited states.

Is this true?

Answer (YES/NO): YES